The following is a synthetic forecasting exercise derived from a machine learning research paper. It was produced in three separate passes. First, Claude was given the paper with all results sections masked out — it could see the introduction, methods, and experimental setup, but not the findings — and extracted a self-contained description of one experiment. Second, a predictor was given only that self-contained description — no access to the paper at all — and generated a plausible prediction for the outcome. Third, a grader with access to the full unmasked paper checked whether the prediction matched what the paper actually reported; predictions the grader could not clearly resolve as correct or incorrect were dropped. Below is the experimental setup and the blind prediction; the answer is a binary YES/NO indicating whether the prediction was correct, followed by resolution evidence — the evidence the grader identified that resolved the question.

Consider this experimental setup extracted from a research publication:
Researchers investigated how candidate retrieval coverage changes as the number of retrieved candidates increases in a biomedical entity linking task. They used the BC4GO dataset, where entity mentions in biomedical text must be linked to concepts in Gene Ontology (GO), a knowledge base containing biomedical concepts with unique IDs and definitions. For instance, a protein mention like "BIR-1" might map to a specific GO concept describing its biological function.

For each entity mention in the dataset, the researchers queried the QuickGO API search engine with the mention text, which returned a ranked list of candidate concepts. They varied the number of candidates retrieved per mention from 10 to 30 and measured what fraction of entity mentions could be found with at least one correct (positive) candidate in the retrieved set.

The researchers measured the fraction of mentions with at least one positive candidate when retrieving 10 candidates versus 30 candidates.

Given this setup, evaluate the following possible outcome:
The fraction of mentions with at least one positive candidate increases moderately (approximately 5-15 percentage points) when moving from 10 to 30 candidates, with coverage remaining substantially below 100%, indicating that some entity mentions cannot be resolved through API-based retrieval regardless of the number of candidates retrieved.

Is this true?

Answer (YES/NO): NO